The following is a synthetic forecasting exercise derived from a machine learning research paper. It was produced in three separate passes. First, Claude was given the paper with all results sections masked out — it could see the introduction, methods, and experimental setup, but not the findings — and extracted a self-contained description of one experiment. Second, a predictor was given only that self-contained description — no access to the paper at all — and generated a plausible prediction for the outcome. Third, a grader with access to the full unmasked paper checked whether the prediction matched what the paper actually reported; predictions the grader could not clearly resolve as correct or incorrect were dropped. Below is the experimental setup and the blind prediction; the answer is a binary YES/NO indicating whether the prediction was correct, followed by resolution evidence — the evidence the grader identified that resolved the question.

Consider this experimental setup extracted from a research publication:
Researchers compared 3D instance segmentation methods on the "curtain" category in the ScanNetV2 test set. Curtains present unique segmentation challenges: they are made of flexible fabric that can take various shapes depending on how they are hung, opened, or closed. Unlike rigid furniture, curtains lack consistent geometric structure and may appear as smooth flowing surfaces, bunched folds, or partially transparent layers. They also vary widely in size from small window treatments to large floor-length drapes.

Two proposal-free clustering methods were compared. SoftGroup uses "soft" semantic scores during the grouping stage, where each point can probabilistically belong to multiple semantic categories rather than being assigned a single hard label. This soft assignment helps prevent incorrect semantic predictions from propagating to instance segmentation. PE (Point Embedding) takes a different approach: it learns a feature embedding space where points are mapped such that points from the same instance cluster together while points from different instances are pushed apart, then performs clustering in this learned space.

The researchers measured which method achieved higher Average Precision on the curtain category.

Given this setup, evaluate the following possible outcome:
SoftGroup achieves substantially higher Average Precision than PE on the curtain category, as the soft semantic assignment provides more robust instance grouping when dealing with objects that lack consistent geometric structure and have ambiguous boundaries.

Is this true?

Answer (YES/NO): NO